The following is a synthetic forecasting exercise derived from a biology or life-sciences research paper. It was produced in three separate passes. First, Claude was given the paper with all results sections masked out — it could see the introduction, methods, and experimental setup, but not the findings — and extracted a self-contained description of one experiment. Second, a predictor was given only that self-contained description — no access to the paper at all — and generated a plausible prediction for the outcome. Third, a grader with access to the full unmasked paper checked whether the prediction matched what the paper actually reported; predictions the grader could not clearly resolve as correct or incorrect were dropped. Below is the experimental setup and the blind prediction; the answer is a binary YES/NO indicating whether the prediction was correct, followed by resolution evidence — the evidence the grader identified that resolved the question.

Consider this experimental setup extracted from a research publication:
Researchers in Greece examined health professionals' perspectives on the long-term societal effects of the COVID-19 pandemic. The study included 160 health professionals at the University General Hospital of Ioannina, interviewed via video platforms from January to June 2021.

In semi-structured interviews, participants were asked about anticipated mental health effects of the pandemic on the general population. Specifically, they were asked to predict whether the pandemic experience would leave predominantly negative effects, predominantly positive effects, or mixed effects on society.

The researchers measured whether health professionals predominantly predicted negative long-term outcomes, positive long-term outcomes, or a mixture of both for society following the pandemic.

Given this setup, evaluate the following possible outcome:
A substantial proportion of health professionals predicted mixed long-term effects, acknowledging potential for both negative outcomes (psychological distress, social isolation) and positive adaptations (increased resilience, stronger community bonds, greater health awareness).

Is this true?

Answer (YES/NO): NO